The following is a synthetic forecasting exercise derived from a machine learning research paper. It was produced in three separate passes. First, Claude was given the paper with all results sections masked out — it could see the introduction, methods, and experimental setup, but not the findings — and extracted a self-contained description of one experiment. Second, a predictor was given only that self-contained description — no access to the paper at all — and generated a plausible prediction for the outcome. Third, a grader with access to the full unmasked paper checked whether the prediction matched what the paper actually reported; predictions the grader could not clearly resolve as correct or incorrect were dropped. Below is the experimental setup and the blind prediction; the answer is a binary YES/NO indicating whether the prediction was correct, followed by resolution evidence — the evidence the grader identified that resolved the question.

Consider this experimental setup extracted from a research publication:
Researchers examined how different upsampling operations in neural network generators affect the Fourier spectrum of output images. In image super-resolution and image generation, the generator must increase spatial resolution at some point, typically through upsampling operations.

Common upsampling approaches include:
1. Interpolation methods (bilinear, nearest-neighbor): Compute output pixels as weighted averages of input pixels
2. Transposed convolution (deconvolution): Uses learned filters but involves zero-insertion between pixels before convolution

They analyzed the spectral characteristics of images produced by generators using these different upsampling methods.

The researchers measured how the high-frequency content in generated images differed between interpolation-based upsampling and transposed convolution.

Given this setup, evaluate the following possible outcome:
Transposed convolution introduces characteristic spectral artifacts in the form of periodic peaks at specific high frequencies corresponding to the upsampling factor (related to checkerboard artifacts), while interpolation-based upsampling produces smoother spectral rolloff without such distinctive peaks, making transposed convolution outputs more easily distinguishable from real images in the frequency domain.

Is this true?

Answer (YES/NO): NO